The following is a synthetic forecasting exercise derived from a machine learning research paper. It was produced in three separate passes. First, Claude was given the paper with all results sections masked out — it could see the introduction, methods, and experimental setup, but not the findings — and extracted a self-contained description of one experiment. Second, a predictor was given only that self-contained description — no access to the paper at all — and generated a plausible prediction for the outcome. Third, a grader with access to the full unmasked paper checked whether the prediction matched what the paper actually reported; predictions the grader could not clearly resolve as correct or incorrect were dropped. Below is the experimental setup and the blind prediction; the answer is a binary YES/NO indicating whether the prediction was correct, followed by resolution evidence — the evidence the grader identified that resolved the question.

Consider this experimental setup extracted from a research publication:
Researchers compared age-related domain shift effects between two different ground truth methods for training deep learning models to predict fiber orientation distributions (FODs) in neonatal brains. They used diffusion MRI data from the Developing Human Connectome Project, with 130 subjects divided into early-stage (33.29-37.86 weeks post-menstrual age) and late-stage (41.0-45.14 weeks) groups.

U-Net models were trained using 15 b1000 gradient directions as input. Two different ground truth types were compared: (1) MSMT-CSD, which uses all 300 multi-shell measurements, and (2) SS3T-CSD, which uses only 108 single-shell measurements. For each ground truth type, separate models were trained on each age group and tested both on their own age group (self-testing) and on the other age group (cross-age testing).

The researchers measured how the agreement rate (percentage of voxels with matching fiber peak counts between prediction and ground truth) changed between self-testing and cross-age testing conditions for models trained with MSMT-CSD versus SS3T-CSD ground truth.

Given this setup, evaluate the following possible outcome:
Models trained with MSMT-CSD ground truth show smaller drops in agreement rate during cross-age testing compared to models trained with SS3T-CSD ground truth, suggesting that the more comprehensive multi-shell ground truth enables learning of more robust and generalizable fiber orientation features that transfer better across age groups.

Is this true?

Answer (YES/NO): NO